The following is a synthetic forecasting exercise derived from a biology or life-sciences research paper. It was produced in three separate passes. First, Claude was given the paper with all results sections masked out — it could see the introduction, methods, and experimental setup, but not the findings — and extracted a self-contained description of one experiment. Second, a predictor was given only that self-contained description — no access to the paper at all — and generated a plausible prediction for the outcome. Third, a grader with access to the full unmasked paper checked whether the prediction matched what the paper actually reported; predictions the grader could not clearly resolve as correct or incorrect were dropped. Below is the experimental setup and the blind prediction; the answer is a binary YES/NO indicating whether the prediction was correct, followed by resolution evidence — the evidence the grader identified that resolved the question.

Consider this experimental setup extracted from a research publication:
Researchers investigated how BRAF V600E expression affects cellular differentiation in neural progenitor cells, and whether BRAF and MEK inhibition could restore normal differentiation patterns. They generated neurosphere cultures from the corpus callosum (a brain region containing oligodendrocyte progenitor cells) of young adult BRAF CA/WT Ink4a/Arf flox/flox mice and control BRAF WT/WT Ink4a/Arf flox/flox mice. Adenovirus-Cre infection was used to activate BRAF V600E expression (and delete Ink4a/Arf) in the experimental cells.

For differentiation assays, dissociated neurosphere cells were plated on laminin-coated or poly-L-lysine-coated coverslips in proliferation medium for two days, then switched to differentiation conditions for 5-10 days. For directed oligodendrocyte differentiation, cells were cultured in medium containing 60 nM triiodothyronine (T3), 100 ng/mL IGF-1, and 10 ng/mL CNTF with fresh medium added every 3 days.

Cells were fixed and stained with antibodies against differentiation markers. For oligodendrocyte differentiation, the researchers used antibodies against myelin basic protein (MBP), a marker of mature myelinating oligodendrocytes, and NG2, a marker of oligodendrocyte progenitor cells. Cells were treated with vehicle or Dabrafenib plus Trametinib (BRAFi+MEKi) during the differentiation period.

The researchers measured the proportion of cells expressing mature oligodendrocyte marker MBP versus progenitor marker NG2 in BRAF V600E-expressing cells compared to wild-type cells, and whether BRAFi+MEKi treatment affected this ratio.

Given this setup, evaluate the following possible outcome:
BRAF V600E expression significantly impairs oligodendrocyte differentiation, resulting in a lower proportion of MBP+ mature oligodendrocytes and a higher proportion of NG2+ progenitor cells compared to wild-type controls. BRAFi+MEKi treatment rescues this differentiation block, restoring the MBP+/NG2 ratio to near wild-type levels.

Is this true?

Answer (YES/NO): NO